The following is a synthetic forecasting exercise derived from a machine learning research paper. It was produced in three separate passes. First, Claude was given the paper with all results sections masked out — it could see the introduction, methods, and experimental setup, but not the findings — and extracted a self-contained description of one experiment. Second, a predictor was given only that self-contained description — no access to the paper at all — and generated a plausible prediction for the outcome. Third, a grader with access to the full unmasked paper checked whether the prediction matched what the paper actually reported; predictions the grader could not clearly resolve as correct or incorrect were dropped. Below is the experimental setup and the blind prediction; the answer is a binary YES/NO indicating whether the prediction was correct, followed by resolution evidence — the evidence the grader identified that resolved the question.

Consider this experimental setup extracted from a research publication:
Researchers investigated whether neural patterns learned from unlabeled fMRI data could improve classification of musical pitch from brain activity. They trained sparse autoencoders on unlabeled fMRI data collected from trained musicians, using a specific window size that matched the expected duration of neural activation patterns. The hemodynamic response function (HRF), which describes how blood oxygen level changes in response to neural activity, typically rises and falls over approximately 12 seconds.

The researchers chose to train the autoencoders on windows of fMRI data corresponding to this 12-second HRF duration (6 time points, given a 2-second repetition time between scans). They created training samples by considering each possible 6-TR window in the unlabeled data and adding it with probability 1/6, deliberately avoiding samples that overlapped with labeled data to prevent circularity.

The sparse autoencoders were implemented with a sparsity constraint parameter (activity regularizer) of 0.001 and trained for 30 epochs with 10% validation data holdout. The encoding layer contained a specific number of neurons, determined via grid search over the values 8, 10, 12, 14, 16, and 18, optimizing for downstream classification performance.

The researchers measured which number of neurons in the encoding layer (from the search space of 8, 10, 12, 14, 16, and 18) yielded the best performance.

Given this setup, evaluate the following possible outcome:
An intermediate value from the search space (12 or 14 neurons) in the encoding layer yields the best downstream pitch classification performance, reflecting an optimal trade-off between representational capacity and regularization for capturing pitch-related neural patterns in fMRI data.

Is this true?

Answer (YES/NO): YES